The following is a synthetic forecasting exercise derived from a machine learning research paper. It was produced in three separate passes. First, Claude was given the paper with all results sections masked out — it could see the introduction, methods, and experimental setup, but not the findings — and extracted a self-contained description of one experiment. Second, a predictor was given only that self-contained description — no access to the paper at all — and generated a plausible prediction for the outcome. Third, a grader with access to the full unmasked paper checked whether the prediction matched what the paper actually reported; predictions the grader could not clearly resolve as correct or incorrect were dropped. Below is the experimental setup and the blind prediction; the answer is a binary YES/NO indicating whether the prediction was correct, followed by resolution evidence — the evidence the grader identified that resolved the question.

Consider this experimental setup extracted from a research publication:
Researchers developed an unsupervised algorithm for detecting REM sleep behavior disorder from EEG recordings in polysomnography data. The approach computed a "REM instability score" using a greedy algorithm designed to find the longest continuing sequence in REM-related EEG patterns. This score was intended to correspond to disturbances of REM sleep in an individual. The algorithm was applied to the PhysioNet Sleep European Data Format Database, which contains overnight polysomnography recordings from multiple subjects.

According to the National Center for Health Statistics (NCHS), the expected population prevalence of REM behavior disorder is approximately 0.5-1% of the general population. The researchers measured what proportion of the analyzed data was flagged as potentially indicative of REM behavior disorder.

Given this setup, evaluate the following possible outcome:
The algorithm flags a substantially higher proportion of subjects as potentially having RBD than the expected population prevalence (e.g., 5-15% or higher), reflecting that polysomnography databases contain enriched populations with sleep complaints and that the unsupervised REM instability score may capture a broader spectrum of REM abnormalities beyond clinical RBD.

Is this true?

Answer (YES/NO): NO